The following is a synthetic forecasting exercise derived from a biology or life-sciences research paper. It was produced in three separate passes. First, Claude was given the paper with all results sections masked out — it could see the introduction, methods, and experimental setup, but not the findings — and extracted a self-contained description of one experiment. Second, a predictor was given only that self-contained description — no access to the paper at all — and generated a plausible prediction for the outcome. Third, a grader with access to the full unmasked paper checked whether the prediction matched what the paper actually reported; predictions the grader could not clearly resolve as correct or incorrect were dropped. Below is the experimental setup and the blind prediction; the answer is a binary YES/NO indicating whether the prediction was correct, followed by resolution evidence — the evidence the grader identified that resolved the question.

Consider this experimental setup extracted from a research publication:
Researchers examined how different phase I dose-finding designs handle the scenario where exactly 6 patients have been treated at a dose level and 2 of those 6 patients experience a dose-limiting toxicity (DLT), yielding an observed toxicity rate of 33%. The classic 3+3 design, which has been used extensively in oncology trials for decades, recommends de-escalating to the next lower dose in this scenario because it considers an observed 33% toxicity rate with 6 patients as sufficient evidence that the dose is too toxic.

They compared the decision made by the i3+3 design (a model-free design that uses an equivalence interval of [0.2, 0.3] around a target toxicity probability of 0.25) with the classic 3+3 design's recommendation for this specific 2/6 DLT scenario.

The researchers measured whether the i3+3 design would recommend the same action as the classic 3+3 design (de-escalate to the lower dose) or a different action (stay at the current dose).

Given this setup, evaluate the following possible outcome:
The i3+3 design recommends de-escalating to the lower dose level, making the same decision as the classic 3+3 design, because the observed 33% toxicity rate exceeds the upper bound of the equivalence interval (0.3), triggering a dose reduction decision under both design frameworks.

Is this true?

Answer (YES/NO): NO